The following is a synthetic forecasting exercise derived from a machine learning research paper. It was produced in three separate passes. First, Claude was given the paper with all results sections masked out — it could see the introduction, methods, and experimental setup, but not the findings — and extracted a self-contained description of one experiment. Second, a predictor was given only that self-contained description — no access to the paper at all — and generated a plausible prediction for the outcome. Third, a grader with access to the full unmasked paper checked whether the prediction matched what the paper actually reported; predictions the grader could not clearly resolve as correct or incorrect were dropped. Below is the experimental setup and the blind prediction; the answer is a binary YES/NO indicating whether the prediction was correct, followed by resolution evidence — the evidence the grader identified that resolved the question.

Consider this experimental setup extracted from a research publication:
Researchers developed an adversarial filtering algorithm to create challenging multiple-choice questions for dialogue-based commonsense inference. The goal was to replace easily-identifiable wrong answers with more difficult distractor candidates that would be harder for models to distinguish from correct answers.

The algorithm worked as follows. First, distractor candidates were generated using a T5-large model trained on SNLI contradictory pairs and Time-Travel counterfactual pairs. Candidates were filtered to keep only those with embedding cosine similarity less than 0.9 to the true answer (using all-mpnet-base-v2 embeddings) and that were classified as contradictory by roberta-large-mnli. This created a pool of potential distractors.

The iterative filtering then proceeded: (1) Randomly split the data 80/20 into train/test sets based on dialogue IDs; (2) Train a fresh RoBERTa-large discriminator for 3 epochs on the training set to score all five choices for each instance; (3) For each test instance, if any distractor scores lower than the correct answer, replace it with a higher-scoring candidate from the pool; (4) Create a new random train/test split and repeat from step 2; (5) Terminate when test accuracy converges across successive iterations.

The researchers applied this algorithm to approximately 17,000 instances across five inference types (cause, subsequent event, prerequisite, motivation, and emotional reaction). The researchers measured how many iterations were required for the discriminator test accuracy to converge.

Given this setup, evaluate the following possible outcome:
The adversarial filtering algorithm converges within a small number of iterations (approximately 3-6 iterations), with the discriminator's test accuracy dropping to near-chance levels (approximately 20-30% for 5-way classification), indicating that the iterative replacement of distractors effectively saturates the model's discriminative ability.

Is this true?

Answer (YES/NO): NO